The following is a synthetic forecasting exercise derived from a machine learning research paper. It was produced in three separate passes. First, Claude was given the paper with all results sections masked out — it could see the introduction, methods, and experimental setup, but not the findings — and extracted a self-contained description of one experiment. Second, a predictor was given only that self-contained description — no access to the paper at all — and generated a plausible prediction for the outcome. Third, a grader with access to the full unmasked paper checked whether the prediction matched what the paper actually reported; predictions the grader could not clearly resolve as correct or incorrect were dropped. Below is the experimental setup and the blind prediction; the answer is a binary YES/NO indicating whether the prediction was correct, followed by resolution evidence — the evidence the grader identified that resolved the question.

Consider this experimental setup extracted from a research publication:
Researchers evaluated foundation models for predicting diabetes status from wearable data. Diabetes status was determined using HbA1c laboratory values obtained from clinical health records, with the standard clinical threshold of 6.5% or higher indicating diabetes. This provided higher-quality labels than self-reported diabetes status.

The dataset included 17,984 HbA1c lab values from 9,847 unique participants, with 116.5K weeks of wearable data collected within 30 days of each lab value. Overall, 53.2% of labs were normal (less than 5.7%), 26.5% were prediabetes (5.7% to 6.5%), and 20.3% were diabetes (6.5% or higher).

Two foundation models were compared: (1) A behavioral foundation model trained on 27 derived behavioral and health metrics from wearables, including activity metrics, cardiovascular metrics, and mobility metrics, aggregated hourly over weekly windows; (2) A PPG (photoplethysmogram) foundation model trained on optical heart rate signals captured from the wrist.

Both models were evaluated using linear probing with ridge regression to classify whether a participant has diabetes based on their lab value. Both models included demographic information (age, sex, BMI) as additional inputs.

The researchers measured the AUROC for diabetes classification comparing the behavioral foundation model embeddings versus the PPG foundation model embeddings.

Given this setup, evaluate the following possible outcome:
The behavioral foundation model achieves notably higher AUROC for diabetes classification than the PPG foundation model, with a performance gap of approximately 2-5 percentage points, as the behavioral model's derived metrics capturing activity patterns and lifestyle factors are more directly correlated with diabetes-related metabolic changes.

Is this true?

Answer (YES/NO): NO